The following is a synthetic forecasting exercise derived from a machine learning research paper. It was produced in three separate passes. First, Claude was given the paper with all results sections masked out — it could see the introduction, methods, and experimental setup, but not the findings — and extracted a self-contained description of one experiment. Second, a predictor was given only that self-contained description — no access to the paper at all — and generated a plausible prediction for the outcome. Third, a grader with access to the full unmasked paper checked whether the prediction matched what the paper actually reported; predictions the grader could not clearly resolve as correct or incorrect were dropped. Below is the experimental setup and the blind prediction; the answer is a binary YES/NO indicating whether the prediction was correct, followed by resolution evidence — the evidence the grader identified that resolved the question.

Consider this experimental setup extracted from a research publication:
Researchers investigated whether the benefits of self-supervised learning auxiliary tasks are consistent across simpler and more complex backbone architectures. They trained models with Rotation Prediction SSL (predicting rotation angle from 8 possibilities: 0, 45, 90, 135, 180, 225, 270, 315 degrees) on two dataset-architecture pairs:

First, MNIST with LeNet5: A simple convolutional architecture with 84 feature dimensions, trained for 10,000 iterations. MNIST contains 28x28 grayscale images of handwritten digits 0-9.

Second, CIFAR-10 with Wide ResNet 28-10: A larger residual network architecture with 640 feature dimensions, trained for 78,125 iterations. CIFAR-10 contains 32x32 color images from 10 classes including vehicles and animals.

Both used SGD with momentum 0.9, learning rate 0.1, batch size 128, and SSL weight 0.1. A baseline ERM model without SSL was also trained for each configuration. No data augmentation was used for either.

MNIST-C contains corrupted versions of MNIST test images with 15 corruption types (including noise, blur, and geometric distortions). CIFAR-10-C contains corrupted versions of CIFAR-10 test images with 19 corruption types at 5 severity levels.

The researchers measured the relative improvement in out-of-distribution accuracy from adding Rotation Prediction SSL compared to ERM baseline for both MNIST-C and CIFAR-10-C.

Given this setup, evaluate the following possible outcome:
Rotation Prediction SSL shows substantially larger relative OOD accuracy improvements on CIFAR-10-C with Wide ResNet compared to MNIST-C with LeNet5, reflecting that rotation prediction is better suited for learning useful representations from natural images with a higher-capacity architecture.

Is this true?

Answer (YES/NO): NO